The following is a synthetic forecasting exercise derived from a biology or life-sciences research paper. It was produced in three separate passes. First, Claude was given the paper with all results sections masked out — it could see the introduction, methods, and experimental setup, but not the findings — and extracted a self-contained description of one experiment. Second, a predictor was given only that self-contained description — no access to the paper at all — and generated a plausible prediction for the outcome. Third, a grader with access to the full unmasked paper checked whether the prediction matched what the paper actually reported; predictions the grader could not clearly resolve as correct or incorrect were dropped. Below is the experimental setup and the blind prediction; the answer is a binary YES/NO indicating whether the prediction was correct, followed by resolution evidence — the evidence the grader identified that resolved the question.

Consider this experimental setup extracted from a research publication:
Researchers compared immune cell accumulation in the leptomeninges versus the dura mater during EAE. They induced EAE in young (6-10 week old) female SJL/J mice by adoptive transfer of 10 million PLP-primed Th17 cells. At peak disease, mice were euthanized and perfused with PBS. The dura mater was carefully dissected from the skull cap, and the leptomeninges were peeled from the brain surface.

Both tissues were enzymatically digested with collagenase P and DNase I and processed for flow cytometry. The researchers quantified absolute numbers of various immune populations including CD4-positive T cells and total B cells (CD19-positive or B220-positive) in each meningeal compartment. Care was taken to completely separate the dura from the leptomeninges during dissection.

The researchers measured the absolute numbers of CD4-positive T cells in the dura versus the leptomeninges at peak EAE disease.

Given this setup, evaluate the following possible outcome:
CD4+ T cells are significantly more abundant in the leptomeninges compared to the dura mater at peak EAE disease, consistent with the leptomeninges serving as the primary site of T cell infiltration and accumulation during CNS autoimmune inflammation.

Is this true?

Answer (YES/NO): YES